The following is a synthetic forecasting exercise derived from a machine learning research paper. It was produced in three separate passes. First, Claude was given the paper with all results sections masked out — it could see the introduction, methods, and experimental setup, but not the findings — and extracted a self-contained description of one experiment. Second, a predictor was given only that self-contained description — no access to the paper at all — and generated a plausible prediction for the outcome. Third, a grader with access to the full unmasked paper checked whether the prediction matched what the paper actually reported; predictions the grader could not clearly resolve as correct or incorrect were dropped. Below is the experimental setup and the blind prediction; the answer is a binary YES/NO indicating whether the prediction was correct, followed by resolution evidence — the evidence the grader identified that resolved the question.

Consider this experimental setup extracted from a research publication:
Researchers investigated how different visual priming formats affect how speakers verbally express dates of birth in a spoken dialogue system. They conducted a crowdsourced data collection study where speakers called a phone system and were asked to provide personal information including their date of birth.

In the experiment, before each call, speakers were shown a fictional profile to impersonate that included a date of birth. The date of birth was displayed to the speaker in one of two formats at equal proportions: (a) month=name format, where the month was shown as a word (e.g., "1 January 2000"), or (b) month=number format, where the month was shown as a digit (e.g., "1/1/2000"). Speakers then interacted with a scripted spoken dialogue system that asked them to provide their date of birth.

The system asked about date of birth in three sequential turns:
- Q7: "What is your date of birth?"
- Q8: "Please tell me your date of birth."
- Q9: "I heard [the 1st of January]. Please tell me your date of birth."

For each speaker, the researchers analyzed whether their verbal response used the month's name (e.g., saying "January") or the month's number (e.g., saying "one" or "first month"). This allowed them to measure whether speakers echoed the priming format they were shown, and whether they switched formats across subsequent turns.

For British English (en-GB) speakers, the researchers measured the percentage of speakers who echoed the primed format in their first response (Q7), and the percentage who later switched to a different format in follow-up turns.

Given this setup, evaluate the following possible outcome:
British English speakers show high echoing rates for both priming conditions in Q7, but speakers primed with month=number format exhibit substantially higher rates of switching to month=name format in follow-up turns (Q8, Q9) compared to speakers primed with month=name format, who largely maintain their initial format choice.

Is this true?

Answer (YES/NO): NO